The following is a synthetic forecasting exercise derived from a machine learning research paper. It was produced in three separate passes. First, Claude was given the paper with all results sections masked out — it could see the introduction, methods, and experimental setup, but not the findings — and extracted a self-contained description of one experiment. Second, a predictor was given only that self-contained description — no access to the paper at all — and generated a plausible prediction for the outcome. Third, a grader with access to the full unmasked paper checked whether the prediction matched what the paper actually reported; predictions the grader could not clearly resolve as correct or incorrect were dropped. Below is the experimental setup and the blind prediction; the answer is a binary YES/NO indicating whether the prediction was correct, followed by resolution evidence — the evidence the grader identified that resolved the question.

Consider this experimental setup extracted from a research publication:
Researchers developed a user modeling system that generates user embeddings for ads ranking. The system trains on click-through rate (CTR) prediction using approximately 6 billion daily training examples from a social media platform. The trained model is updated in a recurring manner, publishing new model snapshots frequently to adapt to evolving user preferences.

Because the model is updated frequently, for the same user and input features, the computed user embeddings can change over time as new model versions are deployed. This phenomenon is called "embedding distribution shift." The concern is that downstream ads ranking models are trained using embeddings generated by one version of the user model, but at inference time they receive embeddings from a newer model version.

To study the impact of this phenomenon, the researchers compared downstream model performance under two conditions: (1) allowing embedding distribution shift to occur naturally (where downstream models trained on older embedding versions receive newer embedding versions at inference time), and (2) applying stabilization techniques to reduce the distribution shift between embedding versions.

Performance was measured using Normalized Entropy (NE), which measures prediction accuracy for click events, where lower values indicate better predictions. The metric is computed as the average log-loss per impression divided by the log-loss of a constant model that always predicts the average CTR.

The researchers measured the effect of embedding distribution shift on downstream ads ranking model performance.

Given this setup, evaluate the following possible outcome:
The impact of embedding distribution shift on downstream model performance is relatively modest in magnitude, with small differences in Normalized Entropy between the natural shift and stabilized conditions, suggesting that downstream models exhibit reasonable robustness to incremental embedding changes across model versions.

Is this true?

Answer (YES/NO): NO